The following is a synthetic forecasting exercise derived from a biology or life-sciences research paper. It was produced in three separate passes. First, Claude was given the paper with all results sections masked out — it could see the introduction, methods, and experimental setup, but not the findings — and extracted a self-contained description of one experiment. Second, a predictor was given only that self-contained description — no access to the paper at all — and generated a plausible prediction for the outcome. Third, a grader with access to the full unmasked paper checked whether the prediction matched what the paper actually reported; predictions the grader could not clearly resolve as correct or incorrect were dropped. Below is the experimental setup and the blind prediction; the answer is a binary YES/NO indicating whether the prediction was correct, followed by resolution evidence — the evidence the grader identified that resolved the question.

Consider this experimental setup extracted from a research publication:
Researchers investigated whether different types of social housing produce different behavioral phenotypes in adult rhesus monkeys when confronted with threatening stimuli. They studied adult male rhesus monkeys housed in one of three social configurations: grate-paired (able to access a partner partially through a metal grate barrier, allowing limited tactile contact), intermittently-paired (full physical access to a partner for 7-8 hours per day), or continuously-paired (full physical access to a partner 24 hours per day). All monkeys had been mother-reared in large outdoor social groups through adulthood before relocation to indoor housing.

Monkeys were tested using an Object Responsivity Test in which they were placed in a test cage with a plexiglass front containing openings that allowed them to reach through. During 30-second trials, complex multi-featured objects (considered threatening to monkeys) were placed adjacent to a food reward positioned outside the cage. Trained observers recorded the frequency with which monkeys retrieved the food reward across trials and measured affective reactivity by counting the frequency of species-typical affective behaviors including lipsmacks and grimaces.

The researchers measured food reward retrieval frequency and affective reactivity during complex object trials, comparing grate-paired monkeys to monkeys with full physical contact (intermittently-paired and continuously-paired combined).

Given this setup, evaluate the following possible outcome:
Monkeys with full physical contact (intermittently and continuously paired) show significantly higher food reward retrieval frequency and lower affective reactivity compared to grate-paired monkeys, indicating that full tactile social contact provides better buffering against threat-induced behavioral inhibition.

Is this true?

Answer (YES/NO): NO